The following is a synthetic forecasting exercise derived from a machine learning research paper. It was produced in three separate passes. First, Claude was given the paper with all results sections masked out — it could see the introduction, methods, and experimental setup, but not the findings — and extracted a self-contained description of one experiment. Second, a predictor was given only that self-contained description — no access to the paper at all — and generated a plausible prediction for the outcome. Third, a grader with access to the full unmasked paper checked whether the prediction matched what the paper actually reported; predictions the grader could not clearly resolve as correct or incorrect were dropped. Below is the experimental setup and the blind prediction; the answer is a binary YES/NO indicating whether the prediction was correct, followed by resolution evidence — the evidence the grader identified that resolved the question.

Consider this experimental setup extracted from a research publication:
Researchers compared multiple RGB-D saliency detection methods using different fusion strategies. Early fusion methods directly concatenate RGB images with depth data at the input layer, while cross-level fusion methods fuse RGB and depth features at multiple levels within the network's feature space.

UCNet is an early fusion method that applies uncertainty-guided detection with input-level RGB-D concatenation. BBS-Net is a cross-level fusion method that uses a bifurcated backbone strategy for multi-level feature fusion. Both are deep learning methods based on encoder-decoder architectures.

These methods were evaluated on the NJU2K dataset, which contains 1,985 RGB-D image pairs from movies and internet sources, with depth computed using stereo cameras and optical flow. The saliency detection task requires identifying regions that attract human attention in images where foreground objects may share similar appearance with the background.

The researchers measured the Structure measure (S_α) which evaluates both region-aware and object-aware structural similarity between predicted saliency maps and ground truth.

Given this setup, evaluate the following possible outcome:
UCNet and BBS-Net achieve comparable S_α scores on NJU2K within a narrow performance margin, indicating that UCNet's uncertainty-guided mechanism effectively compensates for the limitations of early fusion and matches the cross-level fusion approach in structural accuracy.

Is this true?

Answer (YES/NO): NO